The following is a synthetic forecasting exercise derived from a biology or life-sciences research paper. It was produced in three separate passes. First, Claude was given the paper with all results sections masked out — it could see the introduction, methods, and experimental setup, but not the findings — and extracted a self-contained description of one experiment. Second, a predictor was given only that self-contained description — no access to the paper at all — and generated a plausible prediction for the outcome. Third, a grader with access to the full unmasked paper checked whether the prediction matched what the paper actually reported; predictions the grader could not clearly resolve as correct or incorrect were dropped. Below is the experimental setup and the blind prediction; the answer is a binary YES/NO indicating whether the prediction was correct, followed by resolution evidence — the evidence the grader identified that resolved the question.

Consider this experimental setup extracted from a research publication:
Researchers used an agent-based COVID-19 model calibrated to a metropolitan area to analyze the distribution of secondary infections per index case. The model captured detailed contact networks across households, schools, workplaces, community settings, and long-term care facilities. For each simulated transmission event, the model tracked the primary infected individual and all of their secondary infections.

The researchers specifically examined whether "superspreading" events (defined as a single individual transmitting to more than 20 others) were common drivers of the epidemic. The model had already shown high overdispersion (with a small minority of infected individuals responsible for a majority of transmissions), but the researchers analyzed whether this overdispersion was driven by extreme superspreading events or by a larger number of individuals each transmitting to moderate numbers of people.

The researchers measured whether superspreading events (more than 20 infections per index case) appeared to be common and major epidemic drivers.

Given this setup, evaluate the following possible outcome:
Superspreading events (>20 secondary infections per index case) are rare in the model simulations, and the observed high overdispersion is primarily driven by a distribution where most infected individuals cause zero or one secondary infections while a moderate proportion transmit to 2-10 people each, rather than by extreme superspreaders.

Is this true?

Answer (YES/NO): YES